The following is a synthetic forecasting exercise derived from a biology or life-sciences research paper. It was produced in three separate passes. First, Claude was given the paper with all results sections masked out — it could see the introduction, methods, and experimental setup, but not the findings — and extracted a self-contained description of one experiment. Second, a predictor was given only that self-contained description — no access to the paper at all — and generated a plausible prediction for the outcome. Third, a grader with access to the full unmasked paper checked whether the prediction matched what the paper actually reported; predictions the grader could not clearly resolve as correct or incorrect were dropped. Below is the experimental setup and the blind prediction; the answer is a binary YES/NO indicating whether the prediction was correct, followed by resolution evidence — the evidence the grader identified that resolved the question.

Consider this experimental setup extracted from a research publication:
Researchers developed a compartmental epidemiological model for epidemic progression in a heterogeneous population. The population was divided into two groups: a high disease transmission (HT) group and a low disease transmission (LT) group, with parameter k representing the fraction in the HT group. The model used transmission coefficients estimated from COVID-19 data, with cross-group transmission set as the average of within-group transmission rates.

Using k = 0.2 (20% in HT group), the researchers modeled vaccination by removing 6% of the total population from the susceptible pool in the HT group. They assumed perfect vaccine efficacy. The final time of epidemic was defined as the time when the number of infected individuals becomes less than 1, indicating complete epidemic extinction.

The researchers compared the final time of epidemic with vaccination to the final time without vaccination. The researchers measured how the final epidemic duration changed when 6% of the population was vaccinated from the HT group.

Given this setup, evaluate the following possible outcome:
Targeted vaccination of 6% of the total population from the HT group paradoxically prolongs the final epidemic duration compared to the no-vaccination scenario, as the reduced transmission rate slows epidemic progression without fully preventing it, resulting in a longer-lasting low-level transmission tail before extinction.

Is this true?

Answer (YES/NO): YES